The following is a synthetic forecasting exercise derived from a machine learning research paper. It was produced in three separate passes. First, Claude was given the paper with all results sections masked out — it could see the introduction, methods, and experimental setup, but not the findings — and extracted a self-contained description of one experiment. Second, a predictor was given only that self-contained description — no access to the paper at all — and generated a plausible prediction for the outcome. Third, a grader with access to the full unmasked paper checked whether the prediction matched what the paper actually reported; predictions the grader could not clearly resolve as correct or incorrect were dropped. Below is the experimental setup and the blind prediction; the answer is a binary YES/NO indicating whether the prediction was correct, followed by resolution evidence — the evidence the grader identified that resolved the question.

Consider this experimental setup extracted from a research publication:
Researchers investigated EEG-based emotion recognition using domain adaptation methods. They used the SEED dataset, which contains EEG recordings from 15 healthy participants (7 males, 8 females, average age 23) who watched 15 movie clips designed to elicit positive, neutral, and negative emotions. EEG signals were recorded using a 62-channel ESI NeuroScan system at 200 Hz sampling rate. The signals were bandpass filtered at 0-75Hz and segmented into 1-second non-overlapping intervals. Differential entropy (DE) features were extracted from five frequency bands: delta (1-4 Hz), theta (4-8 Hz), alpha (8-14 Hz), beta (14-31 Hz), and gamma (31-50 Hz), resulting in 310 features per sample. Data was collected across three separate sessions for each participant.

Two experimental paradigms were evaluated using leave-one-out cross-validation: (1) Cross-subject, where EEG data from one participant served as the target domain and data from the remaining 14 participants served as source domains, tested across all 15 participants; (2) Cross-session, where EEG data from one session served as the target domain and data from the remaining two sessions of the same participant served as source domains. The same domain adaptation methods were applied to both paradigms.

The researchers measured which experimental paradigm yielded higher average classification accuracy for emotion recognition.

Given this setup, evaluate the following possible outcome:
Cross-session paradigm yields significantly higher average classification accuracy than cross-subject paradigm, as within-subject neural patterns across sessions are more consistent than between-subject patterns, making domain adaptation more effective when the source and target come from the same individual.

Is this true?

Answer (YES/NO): YES